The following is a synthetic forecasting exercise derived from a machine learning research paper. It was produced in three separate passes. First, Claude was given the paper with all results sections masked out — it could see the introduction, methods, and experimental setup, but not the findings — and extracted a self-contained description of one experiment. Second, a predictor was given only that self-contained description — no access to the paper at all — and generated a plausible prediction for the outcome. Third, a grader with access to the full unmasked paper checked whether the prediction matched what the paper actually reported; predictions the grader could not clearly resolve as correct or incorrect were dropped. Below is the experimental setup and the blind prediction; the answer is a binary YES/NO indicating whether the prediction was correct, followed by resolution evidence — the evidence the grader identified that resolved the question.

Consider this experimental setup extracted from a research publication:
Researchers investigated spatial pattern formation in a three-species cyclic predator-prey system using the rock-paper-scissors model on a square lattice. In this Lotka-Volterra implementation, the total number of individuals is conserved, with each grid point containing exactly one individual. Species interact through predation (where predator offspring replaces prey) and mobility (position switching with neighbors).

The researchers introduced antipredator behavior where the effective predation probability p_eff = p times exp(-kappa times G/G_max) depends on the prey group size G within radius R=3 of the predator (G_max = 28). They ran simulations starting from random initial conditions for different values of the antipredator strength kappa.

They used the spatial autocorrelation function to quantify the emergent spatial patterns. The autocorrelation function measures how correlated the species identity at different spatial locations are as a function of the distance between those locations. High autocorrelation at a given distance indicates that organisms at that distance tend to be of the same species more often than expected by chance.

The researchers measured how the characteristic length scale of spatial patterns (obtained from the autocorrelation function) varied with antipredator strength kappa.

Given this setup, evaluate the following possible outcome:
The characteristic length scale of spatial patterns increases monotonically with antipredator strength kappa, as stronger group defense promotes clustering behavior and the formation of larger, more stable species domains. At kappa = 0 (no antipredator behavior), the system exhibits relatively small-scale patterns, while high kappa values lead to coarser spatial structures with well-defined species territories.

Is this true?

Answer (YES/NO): YES